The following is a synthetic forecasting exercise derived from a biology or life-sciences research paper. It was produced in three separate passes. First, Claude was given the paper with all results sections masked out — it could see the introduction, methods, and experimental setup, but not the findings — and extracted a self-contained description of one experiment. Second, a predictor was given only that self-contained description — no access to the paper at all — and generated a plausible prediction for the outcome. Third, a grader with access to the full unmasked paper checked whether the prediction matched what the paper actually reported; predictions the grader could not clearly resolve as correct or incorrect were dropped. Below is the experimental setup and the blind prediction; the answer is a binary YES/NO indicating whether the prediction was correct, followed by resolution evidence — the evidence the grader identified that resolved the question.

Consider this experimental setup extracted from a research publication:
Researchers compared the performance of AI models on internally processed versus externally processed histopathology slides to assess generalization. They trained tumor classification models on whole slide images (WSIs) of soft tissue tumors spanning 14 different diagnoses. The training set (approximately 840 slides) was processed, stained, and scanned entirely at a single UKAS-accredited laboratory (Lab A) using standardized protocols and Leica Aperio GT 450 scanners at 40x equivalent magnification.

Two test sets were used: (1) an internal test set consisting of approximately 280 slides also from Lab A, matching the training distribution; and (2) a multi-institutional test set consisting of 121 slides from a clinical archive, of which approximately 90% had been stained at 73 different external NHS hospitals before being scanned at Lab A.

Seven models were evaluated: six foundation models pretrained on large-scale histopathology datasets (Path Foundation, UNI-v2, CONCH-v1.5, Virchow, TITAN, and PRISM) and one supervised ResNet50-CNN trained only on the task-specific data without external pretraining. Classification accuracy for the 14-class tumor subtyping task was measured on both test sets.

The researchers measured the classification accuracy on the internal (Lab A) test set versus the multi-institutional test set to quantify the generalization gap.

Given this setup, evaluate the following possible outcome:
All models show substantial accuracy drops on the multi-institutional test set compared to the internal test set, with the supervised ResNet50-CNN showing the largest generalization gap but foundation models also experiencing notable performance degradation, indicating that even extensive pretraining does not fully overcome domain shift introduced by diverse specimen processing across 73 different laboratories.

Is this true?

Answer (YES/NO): YES